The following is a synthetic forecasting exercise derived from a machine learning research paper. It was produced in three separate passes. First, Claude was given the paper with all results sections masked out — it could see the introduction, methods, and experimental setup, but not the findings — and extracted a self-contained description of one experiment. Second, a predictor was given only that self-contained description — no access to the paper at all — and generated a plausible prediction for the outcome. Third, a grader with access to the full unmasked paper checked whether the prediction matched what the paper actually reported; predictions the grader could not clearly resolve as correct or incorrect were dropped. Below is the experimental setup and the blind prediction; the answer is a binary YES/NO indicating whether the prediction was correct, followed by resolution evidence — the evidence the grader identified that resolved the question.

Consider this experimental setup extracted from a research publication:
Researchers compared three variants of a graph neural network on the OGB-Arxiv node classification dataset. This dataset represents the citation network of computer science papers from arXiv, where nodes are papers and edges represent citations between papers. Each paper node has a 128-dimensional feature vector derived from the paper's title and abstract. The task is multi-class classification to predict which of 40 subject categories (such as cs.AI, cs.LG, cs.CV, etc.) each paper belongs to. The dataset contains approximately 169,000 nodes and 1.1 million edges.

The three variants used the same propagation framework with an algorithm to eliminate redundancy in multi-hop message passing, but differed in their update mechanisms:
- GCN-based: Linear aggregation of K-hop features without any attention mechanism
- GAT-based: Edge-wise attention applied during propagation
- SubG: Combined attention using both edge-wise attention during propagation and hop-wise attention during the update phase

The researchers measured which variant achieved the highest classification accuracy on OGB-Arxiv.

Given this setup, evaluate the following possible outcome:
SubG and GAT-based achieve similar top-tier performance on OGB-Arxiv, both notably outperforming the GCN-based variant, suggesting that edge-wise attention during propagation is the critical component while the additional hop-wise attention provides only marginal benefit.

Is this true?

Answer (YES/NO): NO